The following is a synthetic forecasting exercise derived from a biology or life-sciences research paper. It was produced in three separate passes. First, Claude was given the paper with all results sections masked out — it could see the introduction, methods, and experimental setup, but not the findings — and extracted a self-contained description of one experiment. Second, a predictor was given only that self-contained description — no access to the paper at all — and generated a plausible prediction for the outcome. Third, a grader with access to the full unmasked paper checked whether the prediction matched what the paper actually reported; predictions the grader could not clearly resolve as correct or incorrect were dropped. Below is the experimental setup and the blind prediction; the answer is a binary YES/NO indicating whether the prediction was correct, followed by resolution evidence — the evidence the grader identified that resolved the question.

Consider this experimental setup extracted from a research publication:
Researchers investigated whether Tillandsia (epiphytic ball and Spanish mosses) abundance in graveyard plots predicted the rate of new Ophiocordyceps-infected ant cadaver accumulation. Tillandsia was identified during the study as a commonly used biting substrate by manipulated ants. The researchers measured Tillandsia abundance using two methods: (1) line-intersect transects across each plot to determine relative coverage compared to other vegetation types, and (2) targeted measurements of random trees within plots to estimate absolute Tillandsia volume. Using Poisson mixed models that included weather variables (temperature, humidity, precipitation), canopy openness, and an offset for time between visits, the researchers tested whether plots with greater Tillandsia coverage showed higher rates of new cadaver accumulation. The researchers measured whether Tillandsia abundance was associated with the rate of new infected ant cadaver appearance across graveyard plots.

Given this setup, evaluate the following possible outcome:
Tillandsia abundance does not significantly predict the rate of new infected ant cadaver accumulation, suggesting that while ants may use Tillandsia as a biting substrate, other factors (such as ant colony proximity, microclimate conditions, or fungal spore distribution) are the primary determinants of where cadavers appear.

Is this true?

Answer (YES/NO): YES